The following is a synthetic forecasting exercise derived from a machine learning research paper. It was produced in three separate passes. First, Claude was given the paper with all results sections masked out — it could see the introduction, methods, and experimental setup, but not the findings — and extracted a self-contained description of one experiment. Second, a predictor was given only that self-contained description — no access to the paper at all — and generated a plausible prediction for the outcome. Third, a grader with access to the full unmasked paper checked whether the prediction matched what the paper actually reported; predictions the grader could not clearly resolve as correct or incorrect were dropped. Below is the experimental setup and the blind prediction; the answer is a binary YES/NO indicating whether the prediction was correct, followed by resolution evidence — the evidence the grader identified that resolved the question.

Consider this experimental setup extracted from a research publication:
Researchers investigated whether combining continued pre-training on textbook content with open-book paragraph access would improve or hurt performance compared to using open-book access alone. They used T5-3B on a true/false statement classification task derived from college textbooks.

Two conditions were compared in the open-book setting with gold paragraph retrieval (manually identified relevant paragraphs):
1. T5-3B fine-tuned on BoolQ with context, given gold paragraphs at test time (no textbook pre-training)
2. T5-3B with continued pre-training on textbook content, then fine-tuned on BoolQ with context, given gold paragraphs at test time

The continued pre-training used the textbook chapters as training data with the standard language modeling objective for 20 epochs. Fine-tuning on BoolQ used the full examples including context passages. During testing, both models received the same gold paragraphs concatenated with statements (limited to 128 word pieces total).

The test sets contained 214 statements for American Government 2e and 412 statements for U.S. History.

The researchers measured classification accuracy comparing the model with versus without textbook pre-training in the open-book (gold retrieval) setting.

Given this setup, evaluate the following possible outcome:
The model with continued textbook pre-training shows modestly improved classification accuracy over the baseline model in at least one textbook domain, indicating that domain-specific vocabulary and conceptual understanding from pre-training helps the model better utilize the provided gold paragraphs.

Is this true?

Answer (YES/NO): NO